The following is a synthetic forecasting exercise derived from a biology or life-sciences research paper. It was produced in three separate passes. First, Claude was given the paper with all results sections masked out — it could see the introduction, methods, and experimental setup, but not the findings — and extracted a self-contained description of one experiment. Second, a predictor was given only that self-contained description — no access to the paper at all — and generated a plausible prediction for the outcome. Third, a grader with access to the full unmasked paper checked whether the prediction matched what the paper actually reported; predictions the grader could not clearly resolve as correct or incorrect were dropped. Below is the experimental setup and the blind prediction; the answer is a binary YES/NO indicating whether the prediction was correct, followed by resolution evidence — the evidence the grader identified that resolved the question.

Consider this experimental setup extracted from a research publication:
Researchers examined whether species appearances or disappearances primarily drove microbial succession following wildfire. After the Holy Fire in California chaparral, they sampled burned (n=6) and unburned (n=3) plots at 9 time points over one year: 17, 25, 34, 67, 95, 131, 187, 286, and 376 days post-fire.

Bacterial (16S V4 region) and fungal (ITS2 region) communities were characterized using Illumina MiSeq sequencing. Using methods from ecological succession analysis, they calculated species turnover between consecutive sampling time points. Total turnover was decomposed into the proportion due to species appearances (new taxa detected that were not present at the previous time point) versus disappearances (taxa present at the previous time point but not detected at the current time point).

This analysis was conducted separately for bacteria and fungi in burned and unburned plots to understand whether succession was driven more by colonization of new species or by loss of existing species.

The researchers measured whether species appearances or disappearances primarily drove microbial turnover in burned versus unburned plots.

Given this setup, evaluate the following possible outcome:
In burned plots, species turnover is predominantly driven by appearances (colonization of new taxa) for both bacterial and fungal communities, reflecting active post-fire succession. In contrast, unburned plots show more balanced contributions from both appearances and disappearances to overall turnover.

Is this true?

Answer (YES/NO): NO